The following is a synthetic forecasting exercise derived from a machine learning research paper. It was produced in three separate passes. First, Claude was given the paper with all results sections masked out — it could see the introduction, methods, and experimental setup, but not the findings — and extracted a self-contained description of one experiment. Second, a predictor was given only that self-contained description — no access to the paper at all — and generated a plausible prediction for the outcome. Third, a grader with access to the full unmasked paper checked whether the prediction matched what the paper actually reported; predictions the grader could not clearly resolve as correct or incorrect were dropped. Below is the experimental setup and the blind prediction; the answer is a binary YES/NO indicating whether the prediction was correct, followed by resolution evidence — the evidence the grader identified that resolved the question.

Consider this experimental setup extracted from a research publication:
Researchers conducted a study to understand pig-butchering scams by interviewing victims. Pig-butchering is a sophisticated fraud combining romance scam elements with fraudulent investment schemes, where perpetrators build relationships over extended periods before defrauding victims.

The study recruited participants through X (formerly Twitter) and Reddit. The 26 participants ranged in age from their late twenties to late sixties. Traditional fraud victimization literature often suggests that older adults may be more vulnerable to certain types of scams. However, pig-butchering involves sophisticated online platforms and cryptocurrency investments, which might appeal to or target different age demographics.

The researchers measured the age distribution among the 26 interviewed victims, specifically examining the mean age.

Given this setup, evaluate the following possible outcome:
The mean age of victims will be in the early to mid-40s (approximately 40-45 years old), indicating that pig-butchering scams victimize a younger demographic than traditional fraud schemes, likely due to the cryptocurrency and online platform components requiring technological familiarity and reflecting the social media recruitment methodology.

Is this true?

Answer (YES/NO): NO